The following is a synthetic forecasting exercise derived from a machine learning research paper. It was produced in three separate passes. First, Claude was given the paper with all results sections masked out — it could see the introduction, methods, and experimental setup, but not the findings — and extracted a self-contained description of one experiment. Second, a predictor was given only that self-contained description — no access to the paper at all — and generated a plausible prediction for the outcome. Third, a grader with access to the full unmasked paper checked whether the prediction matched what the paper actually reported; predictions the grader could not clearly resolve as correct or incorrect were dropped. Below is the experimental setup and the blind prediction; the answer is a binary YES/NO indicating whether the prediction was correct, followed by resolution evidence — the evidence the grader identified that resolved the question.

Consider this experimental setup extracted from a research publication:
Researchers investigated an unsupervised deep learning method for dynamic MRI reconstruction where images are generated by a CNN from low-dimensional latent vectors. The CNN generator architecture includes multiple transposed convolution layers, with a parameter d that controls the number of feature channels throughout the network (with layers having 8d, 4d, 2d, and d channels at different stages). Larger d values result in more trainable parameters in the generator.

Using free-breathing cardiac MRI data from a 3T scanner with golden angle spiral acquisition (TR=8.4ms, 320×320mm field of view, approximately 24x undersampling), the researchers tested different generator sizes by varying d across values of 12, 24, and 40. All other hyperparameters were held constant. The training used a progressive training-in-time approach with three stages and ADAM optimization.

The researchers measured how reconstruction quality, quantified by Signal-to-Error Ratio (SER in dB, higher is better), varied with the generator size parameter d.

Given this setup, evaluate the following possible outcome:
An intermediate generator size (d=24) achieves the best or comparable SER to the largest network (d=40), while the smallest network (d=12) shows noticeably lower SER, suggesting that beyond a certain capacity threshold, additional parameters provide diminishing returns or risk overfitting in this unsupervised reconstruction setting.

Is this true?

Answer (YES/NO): YES